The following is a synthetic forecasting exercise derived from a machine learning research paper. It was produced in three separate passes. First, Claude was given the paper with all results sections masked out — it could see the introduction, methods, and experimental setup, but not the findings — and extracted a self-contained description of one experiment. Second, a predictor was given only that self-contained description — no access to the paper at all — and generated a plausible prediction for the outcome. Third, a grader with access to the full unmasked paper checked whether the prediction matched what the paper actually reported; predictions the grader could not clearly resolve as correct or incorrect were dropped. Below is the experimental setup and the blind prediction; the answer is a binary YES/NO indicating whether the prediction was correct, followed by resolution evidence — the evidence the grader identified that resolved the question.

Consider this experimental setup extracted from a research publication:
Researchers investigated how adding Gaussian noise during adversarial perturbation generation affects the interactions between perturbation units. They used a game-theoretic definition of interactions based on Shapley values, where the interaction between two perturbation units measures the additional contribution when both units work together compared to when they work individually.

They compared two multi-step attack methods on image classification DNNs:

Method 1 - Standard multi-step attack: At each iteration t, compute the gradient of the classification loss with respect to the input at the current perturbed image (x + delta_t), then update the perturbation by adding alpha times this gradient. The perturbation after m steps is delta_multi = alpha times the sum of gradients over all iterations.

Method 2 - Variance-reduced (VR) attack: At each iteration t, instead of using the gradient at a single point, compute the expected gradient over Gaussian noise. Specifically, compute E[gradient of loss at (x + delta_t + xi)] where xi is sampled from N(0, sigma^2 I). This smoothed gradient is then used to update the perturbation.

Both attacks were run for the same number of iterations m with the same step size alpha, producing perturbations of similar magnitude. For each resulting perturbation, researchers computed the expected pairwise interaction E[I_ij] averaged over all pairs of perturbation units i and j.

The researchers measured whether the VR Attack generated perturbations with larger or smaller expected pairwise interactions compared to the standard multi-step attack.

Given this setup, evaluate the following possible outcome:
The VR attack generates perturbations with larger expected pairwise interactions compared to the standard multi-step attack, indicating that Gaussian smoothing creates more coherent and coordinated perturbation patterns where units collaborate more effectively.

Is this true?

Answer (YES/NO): NO